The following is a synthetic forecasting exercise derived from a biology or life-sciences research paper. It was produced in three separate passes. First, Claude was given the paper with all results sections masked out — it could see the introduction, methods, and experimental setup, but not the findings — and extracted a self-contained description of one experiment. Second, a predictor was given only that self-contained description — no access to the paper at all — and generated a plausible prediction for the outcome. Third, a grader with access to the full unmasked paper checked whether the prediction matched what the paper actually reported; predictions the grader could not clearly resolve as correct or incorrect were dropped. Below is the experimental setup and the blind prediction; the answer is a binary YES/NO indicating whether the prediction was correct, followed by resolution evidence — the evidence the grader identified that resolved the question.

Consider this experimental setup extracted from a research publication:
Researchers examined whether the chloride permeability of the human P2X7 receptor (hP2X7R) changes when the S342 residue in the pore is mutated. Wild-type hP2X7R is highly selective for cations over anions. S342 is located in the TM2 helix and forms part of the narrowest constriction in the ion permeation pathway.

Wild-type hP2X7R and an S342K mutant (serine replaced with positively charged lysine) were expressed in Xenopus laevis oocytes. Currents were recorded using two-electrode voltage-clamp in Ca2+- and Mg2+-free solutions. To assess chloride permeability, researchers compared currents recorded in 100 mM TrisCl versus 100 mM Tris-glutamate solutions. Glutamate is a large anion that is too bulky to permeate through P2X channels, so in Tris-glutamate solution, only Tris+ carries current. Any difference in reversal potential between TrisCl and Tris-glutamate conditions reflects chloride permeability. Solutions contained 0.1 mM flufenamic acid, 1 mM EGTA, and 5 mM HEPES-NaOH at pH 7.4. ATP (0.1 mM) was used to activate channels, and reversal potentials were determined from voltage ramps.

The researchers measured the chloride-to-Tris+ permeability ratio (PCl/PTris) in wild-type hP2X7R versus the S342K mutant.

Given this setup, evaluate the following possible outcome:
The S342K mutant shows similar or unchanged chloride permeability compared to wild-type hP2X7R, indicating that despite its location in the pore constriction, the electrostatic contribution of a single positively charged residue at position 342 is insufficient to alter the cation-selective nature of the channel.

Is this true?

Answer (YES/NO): YES